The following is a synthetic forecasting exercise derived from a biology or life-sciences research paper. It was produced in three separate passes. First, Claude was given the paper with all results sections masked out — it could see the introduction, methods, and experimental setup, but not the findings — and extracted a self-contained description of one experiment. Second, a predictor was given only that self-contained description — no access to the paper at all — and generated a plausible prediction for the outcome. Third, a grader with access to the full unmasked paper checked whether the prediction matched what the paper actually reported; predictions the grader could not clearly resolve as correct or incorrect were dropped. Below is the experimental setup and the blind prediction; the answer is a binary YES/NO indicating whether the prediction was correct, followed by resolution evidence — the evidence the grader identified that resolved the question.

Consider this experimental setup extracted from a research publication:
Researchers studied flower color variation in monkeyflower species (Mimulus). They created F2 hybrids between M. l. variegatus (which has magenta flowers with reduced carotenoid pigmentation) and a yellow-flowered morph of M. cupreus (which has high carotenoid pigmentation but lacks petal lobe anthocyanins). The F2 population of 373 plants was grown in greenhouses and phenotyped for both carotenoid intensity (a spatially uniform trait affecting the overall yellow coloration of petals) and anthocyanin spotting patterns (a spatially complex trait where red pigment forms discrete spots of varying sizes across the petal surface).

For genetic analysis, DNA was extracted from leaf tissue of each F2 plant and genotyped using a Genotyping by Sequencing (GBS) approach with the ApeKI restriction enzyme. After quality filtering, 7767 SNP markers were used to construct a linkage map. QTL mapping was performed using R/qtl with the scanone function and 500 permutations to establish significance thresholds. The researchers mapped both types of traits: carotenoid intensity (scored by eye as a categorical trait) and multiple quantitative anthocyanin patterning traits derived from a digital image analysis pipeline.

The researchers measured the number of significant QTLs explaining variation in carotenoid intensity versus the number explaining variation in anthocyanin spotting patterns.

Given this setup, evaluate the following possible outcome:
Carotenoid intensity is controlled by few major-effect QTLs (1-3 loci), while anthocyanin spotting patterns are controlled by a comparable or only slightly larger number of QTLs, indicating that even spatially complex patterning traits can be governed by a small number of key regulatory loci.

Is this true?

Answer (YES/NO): NO